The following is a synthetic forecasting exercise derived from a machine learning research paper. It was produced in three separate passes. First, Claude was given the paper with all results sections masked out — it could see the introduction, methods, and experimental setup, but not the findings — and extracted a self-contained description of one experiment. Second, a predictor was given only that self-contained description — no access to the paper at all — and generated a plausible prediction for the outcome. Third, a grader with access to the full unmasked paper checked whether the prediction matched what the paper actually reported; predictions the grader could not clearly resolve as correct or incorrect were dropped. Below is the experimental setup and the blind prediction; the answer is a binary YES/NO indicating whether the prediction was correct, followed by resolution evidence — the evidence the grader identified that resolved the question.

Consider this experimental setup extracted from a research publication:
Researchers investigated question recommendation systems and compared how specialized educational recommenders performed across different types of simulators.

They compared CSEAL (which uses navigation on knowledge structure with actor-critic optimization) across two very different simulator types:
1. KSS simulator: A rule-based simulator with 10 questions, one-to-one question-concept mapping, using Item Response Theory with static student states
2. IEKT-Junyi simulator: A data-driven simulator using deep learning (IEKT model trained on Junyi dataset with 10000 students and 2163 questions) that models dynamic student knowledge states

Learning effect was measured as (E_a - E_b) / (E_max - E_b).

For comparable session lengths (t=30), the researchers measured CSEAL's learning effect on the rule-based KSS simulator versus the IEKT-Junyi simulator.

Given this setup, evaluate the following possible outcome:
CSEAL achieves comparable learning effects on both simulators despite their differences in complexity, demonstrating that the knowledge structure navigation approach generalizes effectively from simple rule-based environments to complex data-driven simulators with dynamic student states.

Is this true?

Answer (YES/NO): NO